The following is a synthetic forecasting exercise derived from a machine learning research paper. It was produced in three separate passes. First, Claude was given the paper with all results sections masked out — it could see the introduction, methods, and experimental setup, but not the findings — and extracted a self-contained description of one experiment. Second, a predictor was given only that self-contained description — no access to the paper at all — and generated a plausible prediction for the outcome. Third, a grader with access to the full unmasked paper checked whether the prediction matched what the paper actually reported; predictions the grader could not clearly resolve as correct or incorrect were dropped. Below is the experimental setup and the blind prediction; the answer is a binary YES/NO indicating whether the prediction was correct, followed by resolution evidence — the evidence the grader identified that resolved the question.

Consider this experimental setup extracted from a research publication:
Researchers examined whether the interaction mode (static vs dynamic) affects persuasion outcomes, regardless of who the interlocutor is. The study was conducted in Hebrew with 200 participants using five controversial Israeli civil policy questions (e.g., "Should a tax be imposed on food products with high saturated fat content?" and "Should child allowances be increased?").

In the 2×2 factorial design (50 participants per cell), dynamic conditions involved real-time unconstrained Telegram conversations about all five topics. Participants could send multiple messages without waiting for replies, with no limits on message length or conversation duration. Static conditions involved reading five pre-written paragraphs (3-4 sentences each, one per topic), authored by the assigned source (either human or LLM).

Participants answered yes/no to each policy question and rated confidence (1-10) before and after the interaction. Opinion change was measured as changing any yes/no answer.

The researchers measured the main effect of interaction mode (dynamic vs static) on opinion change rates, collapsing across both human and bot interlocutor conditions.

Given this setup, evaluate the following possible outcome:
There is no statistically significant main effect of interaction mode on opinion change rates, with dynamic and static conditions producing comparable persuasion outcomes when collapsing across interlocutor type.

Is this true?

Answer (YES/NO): YES